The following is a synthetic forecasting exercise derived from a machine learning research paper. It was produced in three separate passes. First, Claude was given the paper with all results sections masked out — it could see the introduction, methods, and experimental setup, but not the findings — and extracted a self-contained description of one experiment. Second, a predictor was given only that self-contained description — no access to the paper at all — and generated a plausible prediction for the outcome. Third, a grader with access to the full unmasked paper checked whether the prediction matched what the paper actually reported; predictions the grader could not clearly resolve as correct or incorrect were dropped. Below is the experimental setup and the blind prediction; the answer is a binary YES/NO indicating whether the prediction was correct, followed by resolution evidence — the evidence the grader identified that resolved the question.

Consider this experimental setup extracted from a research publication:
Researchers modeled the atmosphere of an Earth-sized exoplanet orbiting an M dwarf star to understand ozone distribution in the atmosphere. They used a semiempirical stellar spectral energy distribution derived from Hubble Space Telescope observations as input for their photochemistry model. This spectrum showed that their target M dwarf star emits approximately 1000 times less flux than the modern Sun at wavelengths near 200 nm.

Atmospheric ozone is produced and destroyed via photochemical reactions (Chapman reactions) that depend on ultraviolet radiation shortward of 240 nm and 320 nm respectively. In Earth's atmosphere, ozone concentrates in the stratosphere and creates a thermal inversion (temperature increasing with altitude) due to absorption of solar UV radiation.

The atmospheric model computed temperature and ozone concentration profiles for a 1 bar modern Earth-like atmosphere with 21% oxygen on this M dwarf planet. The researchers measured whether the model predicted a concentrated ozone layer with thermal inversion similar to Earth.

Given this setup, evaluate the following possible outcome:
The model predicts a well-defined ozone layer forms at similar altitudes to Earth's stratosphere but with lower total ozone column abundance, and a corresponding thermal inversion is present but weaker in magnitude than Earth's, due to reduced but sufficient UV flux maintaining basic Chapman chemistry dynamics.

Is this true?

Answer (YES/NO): NO